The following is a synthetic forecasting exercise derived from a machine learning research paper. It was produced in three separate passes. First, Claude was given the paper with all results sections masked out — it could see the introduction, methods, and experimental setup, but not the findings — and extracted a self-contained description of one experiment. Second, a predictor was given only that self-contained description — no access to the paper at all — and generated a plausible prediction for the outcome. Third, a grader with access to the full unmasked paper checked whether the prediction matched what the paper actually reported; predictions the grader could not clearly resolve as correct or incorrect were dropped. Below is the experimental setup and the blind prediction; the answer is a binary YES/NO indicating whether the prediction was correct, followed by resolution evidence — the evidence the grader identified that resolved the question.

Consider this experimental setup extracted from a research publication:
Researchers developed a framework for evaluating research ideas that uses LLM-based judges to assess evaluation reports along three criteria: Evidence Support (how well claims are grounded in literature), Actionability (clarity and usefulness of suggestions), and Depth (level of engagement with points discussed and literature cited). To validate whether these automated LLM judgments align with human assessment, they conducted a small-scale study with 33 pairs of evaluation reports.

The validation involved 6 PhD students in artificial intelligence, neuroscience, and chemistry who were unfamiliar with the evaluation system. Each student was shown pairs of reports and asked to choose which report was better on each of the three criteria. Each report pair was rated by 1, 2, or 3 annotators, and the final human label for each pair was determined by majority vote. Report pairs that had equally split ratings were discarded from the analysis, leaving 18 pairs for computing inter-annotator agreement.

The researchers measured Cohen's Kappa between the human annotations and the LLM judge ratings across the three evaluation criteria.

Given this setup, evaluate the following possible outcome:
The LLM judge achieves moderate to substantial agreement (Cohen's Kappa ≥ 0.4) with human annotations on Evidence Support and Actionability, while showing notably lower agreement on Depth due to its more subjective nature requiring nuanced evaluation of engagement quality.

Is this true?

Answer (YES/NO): NO